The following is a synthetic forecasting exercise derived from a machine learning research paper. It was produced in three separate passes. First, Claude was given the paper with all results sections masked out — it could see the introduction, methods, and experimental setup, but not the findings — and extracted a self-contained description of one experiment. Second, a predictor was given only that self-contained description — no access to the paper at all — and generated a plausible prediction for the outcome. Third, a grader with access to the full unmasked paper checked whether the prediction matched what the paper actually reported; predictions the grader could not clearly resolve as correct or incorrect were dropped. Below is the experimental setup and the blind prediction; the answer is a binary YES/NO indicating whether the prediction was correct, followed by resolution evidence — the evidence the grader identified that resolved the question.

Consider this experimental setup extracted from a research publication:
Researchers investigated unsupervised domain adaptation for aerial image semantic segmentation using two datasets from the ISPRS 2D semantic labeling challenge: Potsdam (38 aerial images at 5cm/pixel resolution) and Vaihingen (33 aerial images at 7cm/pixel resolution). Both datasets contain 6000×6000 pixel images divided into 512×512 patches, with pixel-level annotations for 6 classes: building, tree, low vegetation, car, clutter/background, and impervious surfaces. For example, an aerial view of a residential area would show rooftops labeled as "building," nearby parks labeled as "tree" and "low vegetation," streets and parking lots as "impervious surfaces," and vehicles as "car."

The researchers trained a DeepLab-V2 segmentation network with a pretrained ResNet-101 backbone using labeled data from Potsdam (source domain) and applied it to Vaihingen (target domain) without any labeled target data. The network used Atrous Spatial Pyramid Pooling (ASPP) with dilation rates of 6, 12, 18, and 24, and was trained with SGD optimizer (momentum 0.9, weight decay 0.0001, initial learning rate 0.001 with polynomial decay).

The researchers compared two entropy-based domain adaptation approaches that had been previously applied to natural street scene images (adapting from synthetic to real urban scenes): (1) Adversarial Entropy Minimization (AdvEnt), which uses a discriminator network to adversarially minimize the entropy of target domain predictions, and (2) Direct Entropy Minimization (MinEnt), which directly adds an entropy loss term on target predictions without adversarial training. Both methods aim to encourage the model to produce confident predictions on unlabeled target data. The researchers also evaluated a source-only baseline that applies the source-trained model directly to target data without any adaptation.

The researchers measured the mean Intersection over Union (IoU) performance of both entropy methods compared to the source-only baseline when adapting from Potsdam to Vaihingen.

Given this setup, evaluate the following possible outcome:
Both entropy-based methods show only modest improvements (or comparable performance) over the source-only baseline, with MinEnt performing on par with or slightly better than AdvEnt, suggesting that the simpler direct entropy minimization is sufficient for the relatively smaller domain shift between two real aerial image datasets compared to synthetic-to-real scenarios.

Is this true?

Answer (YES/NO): NO